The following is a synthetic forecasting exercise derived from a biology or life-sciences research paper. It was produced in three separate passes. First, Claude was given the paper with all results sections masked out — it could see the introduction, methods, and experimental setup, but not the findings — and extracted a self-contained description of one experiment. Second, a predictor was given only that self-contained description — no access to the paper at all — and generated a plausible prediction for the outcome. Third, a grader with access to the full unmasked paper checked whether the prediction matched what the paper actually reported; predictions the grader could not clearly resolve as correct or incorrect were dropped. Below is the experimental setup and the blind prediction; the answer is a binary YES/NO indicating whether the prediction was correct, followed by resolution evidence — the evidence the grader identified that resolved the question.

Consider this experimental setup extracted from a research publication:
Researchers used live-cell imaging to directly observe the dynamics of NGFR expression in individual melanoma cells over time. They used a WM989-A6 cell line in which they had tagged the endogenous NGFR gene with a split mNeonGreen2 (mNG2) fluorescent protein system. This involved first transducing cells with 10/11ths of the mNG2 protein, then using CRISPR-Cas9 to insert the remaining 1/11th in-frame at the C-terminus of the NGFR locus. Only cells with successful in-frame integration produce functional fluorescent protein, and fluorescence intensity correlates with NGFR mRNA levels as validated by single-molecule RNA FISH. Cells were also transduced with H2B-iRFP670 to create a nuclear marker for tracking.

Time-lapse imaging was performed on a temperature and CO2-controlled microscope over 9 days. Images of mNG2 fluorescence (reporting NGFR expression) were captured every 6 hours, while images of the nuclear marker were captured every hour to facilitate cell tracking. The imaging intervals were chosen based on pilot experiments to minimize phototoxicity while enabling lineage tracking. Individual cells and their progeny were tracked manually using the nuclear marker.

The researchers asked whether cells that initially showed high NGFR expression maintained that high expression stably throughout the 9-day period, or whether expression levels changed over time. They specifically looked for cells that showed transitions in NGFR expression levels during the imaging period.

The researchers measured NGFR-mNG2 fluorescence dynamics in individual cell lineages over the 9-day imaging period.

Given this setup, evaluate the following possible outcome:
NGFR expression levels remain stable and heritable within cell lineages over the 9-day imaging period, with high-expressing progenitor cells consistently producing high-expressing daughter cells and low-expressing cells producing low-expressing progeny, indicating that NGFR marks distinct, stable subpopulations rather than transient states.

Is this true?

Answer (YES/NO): NO